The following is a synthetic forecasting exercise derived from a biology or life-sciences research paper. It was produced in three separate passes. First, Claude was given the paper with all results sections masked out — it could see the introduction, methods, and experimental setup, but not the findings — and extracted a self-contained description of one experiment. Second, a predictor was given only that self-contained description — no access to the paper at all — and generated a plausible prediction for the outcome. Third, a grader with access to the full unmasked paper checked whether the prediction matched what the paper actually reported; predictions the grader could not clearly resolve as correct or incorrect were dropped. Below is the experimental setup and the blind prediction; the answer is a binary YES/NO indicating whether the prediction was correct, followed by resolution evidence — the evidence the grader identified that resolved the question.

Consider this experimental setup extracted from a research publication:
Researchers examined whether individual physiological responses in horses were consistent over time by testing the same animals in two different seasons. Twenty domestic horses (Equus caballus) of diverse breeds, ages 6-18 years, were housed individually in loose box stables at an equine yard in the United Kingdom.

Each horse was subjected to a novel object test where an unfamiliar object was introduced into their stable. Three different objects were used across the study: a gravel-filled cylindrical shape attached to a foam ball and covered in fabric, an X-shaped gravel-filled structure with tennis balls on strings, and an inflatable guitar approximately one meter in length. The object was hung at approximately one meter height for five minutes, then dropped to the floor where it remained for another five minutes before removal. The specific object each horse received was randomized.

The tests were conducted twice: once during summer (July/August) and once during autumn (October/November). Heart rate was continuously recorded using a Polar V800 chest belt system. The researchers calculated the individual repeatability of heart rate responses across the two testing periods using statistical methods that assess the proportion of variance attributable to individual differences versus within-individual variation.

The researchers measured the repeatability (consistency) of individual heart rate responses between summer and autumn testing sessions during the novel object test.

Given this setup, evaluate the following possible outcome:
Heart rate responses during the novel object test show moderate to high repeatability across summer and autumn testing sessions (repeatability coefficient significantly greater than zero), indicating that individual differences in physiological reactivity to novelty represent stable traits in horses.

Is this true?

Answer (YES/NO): NO